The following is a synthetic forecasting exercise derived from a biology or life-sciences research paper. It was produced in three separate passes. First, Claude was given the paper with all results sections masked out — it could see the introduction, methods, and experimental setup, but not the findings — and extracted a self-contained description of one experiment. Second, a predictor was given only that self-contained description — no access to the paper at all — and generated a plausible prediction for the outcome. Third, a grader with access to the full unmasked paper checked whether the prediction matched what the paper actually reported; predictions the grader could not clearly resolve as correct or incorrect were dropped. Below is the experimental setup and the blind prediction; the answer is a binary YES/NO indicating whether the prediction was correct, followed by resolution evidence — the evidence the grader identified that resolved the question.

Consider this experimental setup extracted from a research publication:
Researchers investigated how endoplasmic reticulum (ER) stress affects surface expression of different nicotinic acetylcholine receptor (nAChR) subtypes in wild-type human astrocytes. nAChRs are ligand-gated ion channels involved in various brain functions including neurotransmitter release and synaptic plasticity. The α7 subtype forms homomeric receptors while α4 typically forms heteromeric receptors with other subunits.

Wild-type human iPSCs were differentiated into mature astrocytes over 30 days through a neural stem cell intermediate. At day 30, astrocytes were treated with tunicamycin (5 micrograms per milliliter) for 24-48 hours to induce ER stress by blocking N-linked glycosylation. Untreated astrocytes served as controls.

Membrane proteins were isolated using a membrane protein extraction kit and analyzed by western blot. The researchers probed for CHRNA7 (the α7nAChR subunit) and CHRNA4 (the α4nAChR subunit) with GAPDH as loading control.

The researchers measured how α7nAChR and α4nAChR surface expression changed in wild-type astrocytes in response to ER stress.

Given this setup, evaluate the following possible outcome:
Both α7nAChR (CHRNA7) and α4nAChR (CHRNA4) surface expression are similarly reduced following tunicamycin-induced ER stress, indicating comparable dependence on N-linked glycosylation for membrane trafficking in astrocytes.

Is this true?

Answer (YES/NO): NO